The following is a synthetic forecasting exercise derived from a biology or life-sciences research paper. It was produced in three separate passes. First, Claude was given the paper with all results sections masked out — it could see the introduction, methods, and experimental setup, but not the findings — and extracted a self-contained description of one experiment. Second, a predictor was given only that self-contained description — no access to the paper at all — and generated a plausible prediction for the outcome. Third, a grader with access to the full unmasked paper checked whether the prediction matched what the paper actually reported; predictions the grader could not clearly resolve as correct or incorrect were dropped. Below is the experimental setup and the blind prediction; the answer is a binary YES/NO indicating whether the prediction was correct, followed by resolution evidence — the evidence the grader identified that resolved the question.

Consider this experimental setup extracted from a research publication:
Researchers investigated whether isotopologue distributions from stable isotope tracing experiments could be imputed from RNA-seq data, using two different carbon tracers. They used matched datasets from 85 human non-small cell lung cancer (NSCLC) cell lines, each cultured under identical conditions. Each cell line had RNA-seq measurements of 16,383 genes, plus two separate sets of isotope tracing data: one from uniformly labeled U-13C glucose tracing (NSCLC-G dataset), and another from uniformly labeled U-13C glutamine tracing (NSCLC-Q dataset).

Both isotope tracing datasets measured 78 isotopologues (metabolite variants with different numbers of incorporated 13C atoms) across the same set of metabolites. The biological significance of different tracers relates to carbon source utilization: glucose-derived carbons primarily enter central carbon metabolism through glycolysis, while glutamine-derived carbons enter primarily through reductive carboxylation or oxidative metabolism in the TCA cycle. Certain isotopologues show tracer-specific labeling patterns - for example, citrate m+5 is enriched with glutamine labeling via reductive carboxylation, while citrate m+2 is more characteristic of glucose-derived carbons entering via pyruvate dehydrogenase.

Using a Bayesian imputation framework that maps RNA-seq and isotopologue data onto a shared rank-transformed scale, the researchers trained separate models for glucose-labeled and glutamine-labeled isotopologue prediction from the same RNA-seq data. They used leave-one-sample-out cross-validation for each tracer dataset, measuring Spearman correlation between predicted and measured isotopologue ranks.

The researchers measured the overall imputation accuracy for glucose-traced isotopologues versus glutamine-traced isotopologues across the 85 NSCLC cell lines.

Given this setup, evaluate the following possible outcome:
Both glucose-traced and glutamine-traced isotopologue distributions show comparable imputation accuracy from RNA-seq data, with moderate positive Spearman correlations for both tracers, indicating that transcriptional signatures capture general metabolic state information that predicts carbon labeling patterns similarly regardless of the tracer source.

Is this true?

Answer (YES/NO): NO